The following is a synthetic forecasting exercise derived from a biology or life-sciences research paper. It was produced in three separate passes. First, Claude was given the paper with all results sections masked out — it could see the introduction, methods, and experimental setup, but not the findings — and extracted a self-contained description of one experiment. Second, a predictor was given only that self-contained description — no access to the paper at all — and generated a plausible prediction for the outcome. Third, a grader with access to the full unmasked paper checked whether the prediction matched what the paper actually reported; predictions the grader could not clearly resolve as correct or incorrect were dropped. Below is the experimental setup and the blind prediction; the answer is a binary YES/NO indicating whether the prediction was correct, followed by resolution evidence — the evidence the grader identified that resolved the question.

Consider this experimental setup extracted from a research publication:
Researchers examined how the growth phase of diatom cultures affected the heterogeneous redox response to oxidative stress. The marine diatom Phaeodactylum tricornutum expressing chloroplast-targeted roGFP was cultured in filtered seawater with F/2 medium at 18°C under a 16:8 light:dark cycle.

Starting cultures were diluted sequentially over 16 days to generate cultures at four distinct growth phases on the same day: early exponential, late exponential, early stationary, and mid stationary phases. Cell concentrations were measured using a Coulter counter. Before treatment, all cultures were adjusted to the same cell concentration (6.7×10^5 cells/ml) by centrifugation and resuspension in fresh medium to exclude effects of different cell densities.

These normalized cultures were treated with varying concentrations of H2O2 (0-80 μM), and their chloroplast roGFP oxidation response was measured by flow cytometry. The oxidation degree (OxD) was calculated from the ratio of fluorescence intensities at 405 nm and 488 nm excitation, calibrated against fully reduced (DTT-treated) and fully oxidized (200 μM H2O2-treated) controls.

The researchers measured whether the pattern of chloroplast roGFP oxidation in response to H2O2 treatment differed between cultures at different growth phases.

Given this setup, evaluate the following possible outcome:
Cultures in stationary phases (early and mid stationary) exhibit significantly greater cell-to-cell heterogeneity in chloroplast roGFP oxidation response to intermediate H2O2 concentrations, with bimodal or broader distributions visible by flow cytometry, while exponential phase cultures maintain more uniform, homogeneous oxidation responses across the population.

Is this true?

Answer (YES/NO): NO